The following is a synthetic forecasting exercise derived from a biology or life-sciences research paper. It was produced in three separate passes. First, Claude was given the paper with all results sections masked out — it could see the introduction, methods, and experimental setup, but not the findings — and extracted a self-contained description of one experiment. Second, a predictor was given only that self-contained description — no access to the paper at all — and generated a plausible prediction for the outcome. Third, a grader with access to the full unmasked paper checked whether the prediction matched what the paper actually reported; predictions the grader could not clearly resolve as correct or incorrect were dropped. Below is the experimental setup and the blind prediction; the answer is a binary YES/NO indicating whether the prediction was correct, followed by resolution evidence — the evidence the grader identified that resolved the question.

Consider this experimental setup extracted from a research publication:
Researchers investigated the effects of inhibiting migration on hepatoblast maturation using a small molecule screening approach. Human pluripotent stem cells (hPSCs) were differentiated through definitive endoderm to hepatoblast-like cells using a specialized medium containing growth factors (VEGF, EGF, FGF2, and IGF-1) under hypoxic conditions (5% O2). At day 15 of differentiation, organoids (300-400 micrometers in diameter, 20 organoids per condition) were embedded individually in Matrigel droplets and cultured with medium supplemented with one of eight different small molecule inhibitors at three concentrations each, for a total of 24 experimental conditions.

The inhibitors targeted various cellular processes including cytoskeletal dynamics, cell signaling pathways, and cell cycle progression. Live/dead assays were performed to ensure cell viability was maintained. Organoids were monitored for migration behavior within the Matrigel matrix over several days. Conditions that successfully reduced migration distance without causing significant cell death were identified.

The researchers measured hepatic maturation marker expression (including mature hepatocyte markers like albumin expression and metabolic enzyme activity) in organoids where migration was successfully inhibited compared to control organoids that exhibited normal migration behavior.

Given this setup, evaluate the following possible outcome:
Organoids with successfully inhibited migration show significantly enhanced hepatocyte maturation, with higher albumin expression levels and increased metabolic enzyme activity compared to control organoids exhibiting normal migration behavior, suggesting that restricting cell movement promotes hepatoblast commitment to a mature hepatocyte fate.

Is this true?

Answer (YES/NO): NO